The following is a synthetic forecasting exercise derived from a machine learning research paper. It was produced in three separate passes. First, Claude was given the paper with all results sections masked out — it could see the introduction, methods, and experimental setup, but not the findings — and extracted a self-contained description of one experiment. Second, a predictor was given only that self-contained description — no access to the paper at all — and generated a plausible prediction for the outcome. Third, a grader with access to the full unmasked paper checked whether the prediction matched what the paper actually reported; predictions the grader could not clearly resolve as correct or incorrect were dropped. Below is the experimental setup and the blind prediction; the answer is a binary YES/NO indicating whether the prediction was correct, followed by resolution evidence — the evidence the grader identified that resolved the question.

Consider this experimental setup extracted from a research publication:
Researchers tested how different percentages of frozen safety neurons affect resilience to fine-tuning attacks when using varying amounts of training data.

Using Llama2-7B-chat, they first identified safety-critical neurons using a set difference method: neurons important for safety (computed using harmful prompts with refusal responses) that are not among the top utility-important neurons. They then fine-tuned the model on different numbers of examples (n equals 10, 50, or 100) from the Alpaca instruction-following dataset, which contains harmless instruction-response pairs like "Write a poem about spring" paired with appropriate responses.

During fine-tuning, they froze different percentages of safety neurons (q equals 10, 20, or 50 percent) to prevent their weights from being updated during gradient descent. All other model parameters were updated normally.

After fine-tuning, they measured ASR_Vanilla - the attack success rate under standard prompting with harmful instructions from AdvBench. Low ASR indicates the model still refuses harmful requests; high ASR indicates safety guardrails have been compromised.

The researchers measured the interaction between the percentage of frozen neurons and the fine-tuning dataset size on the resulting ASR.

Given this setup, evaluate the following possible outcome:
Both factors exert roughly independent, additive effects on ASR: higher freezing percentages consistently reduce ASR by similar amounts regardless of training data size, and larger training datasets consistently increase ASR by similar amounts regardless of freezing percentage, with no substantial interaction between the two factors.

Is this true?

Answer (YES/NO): NO